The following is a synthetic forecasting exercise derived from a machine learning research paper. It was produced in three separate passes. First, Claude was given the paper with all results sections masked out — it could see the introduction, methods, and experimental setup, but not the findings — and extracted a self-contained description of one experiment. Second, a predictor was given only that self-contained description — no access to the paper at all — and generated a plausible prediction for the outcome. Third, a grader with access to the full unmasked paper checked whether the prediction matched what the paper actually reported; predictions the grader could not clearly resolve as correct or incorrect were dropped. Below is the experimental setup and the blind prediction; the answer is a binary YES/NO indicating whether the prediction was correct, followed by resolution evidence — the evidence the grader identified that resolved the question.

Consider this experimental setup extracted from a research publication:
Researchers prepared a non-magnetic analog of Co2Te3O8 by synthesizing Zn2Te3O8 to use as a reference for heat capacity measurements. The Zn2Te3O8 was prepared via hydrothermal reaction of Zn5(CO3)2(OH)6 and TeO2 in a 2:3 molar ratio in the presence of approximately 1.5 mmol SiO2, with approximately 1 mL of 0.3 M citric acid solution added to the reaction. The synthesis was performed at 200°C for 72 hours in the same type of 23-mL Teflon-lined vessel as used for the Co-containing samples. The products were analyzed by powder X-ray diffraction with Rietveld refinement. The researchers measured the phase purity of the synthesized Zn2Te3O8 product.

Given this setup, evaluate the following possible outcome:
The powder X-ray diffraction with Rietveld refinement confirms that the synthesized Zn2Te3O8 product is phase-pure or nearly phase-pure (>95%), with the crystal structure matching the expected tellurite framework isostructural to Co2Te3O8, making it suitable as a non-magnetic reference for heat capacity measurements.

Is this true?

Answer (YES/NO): YES